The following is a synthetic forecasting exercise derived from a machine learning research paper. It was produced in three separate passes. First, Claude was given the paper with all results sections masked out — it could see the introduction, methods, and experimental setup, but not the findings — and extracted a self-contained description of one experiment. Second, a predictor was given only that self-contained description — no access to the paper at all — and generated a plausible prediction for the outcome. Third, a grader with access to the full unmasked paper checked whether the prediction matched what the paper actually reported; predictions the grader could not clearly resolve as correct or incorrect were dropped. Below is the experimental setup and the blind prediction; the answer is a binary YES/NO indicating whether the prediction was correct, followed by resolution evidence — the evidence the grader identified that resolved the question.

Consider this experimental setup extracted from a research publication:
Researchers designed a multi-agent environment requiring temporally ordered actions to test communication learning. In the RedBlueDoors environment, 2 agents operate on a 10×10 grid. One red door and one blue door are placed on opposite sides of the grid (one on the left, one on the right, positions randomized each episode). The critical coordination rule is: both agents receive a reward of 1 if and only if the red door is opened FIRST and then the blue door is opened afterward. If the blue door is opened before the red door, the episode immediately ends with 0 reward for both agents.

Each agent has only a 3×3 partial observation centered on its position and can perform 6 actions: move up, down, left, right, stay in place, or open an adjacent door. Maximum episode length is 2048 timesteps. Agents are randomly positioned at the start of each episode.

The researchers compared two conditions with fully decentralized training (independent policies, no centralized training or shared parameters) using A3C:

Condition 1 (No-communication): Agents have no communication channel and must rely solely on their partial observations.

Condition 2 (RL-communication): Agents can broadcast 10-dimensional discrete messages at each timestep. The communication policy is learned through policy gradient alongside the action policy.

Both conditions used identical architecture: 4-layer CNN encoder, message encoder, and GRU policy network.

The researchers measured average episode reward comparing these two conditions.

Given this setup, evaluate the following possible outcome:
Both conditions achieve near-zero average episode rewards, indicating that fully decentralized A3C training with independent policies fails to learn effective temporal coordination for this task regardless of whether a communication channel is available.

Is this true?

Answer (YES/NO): YES